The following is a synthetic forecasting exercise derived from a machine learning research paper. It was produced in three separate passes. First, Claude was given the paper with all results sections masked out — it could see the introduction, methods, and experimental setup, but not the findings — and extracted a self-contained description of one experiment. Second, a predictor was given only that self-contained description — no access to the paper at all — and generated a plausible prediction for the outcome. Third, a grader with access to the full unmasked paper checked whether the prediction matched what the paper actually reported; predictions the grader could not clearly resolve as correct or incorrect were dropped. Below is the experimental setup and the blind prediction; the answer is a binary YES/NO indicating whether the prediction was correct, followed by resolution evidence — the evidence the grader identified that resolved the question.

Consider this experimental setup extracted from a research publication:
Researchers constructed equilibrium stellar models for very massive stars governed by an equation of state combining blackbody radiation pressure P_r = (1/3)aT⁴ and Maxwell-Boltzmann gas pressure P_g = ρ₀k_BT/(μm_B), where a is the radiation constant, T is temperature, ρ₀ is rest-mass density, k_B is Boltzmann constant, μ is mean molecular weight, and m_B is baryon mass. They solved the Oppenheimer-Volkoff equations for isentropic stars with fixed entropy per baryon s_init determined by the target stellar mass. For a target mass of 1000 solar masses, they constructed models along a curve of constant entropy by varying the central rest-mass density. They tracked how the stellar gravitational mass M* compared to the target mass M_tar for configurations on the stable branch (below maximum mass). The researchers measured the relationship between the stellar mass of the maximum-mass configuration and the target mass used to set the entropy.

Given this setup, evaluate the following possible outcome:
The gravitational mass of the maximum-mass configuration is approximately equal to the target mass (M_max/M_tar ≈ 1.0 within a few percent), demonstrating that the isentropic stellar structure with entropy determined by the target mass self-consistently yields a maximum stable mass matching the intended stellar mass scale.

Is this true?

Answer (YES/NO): NO